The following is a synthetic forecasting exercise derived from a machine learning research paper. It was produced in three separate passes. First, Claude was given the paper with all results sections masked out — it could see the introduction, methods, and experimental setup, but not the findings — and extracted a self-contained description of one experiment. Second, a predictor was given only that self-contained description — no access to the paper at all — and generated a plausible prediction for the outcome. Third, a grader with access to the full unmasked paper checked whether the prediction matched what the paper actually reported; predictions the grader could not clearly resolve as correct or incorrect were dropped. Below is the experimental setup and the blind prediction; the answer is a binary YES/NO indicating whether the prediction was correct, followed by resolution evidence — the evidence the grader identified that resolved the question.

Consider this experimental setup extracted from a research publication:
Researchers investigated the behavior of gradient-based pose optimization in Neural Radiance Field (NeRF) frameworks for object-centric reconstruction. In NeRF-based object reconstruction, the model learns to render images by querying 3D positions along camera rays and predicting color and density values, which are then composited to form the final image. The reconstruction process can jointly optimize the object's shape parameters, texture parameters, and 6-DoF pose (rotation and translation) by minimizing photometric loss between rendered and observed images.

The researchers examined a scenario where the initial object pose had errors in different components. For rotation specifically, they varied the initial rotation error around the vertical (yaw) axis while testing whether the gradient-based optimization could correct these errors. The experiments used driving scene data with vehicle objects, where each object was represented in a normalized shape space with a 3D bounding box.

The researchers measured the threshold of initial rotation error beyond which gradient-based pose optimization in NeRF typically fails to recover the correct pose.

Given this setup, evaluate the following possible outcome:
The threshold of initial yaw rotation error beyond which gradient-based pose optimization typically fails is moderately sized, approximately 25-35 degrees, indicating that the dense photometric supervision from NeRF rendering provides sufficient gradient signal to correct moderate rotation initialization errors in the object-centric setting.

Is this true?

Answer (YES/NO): YES